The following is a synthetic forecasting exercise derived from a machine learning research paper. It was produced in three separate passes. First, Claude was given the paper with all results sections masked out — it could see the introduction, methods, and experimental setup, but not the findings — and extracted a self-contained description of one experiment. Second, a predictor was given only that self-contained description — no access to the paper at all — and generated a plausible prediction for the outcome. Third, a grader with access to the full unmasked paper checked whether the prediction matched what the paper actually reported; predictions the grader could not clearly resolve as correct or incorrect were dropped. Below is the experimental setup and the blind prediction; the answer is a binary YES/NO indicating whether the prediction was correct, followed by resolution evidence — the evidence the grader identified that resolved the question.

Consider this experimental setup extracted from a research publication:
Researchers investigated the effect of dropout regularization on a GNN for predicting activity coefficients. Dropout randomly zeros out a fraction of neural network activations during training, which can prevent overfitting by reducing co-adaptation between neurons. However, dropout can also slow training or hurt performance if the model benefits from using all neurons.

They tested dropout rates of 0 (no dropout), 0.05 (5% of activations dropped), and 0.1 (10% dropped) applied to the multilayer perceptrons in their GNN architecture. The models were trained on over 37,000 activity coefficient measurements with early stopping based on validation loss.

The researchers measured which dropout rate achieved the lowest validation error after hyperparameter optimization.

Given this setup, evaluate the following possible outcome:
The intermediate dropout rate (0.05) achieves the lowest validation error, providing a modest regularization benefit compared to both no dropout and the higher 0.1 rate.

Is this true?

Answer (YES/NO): NO